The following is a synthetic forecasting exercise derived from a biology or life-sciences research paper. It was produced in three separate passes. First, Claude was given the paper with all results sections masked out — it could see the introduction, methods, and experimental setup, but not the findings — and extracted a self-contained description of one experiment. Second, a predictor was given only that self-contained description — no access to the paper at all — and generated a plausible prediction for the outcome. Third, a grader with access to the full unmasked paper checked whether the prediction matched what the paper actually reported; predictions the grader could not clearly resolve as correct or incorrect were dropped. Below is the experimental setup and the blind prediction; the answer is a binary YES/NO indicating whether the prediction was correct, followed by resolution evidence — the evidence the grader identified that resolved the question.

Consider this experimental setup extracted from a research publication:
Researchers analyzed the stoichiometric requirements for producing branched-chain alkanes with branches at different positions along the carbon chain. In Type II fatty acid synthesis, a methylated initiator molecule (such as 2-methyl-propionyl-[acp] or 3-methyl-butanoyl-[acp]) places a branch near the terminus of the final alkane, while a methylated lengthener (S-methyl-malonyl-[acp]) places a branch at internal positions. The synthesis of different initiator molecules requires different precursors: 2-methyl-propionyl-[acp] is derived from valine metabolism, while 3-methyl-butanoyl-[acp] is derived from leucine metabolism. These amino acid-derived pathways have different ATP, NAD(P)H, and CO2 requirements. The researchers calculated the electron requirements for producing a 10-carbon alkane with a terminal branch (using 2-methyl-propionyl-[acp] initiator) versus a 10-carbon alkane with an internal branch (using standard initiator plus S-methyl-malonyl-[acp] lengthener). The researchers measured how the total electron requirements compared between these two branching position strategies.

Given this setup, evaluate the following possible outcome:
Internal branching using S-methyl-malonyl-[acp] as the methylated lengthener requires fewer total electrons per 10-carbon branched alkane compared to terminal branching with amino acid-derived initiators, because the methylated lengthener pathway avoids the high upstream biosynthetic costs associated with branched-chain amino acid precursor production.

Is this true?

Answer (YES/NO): NO